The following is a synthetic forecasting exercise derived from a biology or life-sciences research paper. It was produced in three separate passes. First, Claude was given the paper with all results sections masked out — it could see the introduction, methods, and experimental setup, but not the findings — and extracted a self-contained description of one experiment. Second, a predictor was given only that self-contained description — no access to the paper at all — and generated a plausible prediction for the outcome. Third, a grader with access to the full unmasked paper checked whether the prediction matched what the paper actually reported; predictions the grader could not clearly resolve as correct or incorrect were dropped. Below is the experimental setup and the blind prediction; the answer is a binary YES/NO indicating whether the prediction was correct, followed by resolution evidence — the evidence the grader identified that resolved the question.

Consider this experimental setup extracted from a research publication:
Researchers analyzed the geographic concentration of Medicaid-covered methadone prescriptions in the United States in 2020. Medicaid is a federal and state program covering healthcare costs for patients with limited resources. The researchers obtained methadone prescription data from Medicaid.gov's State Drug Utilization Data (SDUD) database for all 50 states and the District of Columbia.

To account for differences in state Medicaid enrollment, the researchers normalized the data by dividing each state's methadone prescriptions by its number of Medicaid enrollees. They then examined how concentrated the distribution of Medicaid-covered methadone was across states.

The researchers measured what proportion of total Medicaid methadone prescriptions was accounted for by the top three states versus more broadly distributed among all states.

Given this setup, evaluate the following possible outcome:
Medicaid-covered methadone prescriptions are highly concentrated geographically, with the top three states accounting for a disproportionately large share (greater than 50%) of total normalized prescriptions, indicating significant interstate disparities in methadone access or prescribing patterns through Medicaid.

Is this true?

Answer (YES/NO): YES